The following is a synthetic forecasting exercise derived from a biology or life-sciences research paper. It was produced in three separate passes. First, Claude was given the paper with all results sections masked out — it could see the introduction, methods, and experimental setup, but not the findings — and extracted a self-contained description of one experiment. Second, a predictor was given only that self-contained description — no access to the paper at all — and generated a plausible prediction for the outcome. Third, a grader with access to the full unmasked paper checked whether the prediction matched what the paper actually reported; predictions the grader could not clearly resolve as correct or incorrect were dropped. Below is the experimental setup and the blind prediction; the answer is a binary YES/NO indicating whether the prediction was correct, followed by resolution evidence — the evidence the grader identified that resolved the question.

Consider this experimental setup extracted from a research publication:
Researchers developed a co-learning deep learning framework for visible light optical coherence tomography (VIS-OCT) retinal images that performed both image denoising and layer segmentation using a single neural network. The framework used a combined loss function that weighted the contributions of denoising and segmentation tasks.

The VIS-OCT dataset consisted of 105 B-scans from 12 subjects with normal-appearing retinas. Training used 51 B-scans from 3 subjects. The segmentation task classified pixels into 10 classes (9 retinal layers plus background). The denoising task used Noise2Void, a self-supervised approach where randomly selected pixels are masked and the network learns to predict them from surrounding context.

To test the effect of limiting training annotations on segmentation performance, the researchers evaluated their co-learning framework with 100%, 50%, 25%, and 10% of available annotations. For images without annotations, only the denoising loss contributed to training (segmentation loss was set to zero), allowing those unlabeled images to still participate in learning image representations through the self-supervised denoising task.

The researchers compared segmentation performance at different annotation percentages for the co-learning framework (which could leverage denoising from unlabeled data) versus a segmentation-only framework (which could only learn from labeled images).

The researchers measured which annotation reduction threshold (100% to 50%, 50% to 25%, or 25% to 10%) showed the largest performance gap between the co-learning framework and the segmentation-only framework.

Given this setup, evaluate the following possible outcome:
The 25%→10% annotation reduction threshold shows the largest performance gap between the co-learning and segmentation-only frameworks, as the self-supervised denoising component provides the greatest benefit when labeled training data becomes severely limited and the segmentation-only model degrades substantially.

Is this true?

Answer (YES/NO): NO